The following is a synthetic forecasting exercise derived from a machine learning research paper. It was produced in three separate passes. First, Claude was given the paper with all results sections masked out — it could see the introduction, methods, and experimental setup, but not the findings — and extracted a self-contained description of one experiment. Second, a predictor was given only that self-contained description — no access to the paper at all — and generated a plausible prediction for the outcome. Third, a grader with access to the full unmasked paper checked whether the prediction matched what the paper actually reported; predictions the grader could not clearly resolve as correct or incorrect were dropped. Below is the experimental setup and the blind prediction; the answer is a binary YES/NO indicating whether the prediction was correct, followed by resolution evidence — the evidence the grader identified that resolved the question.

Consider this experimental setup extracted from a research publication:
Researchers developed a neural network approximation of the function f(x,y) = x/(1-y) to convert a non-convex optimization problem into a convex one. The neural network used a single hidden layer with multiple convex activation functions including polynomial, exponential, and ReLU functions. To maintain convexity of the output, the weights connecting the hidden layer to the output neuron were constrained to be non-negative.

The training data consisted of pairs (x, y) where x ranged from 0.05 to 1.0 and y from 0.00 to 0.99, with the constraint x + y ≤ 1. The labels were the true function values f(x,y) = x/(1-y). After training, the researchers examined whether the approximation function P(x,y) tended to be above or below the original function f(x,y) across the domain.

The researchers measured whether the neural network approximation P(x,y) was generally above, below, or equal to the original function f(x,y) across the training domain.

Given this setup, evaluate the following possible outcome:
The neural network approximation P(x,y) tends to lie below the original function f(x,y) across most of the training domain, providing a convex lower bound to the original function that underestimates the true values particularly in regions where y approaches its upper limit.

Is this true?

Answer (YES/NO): NO